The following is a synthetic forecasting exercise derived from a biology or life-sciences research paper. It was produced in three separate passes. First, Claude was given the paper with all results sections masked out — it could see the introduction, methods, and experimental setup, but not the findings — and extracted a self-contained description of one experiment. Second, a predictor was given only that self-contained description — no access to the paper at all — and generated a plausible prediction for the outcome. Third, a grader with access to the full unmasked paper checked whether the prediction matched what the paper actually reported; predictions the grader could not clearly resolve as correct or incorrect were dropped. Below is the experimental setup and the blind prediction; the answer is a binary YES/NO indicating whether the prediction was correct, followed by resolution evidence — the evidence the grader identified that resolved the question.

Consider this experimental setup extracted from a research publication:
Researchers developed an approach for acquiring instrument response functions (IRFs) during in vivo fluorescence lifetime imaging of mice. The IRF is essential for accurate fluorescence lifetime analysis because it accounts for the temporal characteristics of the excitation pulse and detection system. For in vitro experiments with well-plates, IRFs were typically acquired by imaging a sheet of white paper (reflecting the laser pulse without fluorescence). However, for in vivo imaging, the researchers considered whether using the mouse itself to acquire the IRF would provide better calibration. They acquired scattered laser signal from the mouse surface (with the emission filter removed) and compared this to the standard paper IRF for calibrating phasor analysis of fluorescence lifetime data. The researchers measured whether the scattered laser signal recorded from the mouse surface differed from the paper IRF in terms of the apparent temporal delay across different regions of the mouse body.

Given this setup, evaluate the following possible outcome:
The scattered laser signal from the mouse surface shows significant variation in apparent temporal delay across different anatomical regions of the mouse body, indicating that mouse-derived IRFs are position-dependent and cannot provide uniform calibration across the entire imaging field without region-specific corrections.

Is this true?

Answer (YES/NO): YES